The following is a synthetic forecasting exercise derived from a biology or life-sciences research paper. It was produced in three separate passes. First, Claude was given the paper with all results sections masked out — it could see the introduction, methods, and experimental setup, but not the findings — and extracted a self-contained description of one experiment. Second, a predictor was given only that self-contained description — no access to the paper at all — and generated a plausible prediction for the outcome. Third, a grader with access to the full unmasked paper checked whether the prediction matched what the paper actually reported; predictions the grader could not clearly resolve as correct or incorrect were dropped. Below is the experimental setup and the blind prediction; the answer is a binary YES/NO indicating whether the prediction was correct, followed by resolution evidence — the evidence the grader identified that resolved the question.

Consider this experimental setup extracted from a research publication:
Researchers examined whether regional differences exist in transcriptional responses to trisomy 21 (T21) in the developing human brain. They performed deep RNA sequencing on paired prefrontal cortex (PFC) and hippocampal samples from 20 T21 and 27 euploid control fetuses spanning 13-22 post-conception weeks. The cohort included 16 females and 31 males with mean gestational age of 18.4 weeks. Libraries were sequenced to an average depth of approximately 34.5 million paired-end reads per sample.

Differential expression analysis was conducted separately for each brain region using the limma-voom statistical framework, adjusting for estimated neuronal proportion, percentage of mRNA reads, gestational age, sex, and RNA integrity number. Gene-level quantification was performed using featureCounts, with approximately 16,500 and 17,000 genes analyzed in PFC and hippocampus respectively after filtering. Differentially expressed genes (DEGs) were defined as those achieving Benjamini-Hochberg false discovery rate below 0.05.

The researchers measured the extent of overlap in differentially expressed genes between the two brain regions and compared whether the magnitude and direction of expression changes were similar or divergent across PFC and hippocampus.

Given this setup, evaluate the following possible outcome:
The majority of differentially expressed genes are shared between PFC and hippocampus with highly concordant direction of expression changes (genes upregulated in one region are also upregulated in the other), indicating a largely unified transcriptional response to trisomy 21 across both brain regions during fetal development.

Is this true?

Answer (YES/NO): NO